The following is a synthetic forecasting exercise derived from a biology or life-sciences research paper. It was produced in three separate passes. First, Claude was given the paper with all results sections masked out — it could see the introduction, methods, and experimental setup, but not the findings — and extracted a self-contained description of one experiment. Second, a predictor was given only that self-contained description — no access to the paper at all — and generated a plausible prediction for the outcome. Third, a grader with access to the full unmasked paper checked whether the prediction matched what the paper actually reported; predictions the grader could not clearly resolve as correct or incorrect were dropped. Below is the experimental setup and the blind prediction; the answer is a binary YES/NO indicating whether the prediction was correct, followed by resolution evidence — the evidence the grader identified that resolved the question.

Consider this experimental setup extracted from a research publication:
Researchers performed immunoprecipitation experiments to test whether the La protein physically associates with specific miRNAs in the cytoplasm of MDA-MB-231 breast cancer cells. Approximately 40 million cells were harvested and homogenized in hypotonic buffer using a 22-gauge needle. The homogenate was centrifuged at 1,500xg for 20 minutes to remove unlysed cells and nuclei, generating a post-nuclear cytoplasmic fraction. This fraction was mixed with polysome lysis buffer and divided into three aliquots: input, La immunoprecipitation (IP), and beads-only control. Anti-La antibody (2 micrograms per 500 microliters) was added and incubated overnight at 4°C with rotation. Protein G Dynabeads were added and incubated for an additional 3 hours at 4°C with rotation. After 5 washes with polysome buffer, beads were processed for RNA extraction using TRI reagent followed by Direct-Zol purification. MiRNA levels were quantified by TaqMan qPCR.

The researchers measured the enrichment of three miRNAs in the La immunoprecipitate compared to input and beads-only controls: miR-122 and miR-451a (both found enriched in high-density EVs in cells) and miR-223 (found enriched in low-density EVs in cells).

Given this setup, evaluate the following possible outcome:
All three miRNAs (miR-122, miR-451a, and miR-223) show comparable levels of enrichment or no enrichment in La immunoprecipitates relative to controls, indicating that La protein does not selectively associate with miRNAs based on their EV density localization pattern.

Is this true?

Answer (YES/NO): NO